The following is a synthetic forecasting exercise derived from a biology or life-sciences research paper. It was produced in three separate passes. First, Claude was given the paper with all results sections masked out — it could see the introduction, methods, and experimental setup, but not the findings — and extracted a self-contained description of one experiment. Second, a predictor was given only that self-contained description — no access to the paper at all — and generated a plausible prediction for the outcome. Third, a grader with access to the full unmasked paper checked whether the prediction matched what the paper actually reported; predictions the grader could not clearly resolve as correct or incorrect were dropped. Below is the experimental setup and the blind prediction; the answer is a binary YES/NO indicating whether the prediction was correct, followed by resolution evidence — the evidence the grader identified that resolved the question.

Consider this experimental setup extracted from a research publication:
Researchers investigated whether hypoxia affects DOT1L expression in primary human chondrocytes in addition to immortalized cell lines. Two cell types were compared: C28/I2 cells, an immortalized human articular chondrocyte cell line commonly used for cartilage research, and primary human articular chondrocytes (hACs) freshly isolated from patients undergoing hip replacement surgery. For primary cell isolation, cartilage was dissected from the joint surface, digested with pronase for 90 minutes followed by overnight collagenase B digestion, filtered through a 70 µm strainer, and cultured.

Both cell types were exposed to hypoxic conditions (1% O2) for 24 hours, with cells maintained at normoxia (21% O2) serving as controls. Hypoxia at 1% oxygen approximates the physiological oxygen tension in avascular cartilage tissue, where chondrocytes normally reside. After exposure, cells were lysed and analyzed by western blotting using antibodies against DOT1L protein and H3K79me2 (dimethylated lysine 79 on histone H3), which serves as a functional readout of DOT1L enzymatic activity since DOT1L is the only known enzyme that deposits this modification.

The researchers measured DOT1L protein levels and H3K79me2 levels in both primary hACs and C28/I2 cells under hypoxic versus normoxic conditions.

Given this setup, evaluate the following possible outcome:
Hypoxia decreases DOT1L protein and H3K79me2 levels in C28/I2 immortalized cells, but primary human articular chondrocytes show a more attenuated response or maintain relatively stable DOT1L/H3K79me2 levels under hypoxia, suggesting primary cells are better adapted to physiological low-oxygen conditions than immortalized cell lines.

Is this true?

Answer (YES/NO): NO